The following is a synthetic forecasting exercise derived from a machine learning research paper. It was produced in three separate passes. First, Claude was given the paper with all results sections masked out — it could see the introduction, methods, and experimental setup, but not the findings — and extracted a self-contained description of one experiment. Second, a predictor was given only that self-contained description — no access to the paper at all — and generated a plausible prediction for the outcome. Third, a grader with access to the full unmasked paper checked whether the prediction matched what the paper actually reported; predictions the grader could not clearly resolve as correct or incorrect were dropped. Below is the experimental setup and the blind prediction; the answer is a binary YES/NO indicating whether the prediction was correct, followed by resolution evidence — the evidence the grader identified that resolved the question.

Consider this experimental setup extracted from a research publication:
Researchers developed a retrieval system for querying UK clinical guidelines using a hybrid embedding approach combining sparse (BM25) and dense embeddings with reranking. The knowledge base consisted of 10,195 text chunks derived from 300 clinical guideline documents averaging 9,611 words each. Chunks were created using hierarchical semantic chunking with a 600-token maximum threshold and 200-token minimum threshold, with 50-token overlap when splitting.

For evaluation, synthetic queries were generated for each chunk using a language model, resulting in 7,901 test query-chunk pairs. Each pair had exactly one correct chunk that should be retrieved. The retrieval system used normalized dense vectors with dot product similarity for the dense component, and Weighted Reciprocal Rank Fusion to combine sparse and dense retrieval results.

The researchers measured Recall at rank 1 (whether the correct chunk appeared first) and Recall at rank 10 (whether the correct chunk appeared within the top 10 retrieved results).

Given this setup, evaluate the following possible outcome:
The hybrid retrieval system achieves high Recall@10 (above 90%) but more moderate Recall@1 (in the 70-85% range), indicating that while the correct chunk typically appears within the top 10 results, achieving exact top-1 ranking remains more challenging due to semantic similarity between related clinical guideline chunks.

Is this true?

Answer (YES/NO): YES